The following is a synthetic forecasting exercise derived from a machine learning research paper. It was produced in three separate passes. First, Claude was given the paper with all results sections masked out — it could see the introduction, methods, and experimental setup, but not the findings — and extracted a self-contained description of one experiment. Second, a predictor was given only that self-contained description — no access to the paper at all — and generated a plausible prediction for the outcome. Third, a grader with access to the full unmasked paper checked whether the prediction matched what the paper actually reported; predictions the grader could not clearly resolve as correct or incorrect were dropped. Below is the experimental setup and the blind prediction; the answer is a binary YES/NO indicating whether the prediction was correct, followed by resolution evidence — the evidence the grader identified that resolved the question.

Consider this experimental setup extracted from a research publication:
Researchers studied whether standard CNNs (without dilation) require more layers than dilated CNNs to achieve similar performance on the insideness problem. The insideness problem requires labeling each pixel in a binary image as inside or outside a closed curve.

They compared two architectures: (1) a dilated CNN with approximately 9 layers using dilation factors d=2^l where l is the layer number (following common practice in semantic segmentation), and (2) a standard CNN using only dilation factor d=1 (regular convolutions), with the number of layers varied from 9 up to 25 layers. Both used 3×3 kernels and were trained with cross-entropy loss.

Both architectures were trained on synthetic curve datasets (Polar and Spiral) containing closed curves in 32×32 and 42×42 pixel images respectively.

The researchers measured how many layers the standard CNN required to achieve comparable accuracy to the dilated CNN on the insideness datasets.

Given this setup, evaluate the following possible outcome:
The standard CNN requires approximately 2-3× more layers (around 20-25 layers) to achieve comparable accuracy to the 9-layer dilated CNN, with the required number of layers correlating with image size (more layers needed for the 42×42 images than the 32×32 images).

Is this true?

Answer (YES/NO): NO